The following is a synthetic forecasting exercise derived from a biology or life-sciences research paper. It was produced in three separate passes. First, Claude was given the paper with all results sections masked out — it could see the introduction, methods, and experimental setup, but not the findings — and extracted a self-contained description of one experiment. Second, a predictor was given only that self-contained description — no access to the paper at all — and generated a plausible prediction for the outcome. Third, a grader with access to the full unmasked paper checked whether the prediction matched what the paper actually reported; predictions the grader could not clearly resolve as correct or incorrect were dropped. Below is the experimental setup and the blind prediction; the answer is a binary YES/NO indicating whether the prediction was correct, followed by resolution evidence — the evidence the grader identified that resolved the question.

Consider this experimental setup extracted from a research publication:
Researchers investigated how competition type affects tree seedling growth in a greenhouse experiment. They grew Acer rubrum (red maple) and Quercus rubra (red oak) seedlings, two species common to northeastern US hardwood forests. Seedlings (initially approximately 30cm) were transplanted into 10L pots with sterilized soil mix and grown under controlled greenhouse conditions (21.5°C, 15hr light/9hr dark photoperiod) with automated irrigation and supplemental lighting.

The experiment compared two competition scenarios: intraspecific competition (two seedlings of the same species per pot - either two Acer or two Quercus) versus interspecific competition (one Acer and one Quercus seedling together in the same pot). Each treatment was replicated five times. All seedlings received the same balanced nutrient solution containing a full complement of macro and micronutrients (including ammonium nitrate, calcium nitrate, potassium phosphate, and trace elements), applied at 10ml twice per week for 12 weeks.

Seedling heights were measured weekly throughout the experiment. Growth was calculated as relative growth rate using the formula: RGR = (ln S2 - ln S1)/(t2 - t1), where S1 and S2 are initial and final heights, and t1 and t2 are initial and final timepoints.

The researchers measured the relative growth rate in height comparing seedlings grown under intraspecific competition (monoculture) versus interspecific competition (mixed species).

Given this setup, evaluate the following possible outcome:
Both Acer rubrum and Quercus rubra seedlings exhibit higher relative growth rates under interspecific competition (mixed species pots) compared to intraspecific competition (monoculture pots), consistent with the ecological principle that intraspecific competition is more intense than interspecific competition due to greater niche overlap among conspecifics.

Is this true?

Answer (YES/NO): YES